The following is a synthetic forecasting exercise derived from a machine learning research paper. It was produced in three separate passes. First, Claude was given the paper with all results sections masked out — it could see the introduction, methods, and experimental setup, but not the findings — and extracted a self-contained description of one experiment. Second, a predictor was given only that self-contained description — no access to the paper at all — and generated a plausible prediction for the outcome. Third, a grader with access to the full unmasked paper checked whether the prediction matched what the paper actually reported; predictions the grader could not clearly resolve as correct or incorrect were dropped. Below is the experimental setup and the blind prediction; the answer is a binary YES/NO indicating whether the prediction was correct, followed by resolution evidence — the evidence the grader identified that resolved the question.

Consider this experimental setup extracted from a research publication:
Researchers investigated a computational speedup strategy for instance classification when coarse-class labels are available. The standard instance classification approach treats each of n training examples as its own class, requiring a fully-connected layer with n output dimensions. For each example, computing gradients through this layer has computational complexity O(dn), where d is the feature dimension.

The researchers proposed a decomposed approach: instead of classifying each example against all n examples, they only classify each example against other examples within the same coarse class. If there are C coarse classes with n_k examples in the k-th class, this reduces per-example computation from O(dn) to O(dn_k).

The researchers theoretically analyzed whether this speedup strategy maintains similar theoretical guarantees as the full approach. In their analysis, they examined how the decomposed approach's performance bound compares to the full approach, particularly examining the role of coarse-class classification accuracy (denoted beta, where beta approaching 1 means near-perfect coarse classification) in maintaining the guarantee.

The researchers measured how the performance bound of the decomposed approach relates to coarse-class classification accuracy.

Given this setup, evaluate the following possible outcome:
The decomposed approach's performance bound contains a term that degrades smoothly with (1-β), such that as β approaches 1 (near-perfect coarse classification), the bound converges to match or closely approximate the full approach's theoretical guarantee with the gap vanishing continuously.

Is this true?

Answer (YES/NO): YES